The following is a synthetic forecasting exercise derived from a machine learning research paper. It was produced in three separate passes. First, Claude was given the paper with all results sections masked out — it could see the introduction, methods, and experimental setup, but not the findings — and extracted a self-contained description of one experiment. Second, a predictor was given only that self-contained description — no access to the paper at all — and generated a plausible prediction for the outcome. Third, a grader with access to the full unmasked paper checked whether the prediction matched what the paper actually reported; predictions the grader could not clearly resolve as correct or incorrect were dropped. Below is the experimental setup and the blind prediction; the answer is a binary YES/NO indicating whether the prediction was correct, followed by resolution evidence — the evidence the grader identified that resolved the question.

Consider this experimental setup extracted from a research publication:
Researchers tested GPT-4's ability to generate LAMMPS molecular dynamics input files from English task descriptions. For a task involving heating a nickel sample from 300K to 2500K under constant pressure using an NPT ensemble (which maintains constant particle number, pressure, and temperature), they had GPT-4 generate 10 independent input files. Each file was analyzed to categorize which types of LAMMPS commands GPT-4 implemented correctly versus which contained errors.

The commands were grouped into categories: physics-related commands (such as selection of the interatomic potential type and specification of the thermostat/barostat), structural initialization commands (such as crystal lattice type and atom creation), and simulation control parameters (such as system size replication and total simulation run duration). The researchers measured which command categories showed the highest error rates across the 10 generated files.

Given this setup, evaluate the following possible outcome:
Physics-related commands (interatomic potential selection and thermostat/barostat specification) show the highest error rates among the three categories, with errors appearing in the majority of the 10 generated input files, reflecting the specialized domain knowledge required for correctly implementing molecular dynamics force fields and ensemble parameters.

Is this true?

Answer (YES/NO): NO